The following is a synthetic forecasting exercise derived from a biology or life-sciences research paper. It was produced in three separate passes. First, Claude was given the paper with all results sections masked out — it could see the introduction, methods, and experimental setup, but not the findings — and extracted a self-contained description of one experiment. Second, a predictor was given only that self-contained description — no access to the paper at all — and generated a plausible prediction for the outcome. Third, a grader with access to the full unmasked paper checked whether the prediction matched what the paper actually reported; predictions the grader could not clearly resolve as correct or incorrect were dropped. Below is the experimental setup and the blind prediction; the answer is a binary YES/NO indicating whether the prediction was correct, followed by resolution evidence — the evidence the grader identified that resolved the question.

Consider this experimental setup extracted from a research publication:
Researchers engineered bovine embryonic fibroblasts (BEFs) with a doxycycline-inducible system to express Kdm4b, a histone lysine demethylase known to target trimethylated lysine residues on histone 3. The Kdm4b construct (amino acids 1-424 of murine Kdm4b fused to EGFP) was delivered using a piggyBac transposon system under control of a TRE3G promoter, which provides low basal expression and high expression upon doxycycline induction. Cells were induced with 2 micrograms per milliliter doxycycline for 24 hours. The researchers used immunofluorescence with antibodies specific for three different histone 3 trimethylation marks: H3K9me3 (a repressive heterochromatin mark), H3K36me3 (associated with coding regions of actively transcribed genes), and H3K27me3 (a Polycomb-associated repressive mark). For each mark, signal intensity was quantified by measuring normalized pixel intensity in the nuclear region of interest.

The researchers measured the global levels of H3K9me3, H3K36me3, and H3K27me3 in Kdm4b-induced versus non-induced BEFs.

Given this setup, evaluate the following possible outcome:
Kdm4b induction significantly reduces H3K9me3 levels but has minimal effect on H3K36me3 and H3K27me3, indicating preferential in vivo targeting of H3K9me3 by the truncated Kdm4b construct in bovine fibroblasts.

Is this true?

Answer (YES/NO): NO